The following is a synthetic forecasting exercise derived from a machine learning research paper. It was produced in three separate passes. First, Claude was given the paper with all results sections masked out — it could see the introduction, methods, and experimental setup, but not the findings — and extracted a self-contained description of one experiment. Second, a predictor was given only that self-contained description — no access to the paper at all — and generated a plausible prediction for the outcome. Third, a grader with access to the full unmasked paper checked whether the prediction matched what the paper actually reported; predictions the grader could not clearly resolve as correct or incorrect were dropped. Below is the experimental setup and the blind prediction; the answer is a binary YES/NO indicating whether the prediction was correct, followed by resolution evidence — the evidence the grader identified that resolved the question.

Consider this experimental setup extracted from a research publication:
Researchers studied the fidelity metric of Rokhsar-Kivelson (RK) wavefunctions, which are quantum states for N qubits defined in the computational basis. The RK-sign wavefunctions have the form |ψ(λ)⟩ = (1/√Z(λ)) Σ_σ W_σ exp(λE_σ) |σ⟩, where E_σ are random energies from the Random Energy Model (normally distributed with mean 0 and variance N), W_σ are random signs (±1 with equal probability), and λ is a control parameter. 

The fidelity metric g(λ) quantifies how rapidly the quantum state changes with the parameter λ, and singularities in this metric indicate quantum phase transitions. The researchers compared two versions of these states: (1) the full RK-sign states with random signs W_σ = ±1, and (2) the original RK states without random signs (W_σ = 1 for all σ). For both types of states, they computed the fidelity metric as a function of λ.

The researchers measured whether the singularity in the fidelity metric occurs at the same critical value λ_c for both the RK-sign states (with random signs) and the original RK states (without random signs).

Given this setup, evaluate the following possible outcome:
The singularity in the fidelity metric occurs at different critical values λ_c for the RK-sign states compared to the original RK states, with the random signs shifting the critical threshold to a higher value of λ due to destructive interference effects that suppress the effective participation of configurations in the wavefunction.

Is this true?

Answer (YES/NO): NO